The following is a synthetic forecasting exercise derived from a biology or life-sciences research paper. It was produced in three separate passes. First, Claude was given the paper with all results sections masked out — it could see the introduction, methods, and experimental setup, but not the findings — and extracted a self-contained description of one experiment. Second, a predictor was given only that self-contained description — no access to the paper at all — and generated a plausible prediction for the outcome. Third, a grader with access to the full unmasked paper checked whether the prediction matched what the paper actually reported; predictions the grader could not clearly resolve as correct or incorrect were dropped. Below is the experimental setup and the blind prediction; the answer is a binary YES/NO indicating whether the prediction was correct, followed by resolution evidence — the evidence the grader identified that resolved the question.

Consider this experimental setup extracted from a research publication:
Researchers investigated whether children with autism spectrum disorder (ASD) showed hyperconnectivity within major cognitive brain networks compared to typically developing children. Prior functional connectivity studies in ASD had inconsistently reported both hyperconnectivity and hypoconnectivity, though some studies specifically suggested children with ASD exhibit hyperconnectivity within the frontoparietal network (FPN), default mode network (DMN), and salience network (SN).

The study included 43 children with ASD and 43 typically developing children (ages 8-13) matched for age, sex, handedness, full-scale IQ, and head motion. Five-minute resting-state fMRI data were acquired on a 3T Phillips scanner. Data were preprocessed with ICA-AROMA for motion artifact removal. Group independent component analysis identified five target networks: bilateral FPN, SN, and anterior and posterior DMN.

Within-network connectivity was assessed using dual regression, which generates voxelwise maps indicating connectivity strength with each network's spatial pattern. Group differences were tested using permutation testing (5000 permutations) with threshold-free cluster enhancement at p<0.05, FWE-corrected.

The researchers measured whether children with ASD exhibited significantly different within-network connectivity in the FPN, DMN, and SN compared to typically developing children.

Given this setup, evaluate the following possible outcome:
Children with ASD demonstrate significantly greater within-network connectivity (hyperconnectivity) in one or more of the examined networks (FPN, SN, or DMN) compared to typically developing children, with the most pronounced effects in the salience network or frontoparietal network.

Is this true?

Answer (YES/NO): NO